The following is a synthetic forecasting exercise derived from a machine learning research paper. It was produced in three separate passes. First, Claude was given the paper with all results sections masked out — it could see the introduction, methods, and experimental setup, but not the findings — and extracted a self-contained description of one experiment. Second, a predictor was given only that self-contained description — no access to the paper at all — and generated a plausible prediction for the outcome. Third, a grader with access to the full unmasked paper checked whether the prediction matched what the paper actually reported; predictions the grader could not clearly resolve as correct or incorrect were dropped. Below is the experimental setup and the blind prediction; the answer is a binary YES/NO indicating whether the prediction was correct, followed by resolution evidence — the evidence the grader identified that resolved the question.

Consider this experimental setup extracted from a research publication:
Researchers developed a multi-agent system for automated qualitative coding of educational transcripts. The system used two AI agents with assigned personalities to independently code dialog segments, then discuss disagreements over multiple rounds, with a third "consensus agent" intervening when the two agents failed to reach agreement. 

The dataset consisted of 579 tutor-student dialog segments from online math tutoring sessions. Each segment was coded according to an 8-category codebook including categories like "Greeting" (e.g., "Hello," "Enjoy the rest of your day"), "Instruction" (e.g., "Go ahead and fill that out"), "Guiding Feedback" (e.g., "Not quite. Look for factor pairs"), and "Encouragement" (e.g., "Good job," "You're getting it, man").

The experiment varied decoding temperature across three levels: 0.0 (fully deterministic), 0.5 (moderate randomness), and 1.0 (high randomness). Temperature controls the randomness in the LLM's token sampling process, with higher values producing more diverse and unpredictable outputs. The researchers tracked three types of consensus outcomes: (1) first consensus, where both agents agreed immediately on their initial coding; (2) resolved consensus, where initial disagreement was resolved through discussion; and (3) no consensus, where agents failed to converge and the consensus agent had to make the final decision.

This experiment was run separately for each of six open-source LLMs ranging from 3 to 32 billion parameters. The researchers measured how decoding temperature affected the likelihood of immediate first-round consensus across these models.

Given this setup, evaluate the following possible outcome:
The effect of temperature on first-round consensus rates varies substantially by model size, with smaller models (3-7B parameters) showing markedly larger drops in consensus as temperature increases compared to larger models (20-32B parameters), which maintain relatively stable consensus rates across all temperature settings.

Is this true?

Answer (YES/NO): NO